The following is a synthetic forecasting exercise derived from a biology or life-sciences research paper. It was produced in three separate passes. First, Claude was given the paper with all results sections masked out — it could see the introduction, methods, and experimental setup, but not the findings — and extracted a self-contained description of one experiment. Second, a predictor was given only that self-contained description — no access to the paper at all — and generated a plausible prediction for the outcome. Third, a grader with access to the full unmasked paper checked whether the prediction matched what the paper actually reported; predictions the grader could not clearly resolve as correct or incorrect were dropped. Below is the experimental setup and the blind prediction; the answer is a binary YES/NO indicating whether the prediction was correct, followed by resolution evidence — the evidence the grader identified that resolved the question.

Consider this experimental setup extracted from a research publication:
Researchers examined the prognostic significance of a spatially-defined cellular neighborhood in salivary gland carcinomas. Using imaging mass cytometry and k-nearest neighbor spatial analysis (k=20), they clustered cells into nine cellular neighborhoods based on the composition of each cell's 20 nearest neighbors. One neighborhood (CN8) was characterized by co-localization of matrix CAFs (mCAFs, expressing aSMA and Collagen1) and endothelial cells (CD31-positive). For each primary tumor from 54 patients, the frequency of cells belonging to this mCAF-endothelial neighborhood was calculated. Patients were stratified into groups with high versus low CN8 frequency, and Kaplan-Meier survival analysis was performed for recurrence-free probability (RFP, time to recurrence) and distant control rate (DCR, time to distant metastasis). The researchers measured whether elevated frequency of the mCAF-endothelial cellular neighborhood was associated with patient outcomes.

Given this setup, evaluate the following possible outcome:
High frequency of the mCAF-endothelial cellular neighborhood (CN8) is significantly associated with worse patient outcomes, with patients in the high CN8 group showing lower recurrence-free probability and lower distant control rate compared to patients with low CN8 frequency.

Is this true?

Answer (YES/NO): NO